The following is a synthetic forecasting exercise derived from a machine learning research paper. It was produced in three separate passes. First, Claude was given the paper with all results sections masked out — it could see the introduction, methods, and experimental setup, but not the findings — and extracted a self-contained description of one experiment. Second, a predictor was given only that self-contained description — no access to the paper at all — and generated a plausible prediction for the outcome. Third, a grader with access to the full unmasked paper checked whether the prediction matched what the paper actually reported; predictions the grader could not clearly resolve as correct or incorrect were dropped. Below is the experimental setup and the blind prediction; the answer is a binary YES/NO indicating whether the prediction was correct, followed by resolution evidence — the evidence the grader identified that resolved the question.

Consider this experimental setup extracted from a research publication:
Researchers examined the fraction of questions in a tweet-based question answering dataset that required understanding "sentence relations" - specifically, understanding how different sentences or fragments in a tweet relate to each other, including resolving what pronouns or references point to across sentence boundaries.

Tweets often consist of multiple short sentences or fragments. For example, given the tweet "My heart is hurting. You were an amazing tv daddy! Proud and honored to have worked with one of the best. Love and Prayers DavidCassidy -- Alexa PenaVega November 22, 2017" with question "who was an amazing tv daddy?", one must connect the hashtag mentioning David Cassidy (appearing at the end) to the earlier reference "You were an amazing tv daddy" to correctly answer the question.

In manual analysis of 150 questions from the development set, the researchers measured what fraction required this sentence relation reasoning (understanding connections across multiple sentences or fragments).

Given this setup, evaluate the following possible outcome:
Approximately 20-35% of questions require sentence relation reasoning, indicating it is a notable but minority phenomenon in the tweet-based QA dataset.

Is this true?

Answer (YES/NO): NO